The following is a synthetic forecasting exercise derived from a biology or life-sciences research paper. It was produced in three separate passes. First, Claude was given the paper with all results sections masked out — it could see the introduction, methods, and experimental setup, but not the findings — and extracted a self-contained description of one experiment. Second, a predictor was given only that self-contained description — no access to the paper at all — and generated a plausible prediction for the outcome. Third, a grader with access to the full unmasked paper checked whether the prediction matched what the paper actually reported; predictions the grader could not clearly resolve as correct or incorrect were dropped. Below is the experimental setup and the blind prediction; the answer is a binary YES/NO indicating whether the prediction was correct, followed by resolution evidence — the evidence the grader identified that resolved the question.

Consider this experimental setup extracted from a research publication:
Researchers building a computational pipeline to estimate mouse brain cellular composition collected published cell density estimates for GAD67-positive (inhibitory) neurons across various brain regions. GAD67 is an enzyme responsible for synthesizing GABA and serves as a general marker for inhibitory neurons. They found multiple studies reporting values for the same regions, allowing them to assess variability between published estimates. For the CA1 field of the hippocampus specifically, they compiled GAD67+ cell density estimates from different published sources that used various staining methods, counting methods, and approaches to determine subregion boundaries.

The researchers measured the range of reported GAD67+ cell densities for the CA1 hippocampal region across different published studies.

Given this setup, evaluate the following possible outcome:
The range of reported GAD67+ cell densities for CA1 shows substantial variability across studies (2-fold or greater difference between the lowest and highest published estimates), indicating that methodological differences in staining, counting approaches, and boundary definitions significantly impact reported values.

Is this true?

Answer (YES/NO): YES